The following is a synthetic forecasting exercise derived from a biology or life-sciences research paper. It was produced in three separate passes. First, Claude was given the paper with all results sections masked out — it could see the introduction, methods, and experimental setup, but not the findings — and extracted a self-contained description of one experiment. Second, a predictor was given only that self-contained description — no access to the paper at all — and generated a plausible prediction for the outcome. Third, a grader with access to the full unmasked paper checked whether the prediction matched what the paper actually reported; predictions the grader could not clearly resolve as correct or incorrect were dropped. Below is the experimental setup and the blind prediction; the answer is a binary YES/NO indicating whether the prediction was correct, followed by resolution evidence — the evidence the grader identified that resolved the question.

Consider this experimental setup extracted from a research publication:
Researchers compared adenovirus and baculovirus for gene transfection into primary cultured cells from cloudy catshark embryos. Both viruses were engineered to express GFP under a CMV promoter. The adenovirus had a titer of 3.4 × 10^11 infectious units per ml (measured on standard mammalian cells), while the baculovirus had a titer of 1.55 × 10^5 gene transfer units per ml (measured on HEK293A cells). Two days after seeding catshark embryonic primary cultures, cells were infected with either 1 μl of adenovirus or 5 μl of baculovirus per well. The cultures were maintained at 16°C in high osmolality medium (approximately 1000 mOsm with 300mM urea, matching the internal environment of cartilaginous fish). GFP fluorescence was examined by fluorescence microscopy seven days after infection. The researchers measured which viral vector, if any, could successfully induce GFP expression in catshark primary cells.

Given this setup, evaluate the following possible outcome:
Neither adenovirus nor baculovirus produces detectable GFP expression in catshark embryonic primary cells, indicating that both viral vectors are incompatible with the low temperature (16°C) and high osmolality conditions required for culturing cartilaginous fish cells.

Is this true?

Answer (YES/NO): NO